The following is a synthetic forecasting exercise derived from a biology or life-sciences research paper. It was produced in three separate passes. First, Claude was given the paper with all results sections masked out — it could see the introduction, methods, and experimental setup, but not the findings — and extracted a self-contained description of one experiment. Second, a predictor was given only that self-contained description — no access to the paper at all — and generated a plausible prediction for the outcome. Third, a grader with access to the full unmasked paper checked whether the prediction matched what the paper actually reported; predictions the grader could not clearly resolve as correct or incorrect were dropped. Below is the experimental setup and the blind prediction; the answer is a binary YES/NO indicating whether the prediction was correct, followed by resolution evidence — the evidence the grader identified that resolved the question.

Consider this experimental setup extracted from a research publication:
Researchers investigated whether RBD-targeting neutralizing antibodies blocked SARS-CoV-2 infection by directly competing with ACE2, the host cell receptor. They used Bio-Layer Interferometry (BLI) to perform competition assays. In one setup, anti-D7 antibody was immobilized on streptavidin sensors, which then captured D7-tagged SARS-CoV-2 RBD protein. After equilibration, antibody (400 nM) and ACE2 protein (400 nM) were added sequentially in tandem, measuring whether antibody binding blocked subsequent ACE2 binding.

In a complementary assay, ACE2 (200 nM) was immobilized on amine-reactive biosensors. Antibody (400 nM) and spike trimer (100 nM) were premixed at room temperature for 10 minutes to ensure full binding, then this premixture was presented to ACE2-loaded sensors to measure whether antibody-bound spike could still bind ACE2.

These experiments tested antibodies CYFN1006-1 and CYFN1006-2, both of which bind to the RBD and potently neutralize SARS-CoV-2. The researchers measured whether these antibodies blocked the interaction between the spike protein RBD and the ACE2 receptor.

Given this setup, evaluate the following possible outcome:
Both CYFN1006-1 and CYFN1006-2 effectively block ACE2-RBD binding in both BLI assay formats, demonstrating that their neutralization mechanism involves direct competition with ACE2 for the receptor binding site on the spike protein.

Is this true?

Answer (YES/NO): NO